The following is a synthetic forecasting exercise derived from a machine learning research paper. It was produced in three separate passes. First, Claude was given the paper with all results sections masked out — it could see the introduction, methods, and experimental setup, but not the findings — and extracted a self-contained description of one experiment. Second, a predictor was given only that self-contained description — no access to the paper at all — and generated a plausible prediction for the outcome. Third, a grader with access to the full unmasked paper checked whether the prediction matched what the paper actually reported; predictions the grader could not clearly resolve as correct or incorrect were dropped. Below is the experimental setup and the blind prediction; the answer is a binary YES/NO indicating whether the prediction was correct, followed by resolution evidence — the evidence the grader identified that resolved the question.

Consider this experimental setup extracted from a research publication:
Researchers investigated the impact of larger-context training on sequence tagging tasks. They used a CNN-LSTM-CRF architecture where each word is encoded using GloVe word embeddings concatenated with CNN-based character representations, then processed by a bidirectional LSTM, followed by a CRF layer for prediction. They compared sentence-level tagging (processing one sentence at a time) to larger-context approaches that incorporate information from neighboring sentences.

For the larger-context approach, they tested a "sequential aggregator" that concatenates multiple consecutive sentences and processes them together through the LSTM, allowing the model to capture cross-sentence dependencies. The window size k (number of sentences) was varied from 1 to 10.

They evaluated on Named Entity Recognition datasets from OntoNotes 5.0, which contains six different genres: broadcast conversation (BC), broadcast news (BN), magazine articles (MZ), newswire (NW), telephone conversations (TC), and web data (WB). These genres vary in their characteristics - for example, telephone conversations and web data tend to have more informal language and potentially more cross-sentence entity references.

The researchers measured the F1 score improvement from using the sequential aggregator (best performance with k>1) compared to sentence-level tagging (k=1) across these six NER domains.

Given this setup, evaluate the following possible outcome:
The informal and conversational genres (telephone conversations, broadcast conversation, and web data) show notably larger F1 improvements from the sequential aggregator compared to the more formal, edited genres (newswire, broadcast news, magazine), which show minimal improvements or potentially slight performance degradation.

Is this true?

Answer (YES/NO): NO